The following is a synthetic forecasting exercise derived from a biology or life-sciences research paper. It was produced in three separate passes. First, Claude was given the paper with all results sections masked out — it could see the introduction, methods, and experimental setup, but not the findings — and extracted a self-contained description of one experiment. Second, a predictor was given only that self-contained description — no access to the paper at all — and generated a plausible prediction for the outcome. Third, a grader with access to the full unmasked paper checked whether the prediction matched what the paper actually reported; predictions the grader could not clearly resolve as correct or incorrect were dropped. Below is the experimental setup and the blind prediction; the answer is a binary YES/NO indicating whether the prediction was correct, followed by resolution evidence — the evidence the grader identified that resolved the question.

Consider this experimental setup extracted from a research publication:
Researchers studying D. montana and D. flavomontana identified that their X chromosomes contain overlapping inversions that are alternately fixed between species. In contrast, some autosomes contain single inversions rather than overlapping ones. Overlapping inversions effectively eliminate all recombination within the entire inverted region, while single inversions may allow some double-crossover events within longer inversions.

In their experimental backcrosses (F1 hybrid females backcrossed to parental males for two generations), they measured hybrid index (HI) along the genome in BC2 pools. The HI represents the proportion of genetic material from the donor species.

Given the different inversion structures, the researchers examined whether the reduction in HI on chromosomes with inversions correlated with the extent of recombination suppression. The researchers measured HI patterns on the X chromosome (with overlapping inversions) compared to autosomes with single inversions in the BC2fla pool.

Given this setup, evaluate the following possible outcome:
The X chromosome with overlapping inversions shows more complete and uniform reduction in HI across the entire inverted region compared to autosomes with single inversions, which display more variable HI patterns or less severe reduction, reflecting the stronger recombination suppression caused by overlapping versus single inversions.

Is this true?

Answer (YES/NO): NO